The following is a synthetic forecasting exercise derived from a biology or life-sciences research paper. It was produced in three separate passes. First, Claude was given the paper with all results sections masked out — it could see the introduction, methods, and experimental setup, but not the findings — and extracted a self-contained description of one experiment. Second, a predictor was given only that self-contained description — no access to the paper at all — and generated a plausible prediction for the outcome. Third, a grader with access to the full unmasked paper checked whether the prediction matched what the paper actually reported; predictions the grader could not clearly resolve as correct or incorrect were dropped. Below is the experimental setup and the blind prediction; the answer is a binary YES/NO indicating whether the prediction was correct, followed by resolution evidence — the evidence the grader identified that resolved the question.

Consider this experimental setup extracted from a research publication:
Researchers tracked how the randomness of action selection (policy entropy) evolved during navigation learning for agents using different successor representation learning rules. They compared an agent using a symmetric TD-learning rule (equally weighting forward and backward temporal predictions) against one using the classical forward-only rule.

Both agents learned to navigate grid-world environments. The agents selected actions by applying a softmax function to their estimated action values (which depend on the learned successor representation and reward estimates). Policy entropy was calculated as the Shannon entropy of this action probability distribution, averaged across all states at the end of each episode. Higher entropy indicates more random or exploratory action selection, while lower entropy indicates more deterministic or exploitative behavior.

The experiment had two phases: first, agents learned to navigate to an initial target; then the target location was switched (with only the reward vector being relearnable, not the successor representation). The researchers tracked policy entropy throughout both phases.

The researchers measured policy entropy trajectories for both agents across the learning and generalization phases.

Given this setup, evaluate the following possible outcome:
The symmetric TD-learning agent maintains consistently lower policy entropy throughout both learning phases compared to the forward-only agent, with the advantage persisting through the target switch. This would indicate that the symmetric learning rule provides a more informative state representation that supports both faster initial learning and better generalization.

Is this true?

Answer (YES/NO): NO